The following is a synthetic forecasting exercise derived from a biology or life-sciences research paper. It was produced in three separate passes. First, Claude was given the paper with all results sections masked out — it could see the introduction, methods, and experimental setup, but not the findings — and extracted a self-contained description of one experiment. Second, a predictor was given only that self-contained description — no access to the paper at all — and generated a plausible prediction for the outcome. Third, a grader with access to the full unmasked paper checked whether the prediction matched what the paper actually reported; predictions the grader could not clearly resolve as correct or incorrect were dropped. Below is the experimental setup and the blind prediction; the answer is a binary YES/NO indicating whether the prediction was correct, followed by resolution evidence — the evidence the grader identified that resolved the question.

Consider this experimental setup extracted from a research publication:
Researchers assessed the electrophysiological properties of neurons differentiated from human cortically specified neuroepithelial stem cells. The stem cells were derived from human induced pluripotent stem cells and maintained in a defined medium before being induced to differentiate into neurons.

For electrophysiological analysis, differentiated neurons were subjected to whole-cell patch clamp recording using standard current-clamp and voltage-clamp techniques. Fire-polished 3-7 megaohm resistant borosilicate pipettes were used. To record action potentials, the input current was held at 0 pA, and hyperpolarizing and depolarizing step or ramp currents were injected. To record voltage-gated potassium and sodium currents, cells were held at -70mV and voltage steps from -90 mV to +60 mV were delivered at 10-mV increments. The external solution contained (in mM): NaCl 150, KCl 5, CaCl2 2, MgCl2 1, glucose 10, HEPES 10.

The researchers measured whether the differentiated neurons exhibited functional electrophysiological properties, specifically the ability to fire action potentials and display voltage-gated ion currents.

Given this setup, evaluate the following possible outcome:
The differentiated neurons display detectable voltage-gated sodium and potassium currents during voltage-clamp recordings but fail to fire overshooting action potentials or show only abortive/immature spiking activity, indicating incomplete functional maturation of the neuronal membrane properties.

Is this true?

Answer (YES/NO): NO